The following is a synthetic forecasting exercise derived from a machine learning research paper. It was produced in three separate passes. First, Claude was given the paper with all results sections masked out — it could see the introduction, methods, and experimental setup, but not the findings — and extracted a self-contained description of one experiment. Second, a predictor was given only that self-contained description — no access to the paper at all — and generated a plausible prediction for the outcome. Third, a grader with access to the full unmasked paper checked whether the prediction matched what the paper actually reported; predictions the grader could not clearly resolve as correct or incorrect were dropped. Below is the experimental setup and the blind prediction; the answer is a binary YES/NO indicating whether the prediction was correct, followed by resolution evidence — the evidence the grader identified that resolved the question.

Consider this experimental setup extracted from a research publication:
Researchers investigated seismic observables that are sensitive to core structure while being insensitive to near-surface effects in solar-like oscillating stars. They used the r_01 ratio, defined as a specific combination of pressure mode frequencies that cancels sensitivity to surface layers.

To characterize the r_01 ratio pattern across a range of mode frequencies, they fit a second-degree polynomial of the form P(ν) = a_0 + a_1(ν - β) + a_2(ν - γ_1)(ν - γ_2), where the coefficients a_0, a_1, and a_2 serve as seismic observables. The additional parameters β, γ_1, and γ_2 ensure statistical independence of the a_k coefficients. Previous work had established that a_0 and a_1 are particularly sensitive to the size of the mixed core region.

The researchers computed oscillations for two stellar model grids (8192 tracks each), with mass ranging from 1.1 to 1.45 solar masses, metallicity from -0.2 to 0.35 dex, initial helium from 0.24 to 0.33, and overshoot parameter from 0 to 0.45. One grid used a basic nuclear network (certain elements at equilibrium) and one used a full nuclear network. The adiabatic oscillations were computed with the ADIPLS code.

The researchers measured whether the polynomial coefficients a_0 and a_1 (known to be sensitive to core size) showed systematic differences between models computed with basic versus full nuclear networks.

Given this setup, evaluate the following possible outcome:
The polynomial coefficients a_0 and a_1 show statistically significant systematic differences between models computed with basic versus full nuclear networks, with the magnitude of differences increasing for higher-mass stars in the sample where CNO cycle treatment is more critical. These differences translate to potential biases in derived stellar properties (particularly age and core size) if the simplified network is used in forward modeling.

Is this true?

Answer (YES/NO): NO